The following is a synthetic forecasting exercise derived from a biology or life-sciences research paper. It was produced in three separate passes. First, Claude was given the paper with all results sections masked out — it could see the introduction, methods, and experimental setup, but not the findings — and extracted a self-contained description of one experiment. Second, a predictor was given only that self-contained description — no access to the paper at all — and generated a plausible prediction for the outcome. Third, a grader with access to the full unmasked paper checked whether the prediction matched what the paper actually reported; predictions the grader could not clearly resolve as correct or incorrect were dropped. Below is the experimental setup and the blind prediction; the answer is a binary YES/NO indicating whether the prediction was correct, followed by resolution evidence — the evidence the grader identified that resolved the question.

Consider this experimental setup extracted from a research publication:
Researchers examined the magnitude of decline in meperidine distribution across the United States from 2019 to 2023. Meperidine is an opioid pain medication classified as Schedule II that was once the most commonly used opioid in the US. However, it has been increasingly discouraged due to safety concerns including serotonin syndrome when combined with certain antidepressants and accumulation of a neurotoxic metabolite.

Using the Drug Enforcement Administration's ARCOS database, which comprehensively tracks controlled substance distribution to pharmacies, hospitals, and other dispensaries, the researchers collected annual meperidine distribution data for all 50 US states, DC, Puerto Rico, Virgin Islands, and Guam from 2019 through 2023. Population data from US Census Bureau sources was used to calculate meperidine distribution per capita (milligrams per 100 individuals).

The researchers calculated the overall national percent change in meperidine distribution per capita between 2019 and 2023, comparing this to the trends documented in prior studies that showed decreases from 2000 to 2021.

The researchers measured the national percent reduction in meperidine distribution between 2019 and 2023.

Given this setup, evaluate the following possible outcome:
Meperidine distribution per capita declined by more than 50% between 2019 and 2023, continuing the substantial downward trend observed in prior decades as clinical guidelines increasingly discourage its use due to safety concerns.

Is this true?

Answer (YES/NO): YES